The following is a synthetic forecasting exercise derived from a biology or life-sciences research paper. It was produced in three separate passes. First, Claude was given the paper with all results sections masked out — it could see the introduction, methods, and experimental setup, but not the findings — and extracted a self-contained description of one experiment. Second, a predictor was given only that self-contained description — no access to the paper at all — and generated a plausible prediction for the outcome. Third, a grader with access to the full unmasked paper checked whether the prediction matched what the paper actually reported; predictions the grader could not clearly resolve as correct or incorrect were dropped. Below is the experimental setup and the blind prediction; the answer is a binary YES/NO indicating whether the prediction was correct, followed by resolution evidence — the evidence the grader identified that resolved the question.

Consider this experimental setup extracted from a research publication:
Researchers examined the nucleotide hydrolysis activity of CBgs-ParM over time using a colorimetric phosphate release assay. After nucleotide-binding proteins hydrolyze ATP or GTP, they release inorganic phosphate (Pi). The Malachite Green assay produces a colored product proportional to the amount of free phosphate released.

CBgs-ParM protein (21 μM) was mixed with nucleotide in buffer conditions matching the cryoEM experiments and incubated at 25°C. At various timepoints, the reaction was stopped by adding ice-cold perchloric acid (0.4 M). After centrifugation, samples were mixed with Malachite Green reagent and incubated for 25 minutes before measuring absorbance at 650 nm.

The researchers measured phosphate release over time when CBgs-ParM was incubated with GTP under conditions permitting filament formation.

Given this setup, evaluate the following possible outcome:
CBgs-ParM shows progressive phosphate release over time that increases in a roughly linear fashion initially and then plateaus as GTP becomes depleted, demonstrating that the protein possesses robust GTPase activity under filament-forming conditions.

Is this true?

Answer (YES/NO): NO